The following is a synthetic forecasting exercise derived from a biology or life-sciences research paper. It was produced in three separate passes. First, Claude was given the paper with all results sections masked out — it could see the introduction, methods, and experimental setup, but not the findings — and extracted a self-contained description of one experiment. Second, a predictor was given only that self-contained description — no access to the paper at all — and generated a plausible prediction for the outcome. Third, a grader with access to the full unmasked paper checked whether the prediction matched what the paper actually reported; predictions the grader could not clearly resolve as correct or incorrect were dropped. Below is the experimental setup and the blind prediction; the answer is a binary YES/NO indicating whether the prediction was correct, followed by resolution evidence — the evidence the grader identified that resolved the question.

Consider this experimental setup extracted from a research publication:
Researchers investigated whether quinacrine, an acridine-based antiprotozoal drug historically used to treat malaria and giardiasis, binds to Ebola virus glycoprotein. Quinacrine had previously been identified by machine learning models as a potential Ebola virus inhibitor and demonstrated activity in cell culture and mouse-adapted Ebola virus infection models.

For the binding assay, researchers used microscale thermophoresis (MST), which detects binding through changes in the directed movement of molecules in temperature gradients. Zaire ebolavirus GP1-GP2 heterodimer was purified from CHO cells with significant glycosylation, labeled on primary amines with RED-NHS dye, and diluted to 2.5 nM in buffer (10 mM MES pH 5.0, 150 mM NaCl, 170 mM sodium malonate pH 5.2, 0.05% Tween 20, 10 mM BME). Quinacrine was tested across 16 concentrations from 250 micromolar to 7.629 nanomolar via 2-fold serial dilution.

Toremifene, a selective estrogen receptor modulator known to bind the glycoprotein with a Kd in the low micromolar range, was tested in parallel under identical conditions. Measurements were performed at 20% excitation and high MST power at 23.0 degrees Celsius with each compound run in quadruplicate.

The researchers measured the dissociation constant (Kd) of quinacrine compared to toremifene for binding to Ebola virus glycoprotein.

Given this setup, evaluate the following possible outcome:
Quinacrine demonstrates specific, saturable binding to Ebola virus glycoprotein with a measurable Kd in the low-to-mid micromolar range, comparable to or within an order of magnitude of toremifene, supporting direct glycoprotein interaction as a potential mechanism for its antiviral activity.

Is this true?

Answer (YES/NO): YES